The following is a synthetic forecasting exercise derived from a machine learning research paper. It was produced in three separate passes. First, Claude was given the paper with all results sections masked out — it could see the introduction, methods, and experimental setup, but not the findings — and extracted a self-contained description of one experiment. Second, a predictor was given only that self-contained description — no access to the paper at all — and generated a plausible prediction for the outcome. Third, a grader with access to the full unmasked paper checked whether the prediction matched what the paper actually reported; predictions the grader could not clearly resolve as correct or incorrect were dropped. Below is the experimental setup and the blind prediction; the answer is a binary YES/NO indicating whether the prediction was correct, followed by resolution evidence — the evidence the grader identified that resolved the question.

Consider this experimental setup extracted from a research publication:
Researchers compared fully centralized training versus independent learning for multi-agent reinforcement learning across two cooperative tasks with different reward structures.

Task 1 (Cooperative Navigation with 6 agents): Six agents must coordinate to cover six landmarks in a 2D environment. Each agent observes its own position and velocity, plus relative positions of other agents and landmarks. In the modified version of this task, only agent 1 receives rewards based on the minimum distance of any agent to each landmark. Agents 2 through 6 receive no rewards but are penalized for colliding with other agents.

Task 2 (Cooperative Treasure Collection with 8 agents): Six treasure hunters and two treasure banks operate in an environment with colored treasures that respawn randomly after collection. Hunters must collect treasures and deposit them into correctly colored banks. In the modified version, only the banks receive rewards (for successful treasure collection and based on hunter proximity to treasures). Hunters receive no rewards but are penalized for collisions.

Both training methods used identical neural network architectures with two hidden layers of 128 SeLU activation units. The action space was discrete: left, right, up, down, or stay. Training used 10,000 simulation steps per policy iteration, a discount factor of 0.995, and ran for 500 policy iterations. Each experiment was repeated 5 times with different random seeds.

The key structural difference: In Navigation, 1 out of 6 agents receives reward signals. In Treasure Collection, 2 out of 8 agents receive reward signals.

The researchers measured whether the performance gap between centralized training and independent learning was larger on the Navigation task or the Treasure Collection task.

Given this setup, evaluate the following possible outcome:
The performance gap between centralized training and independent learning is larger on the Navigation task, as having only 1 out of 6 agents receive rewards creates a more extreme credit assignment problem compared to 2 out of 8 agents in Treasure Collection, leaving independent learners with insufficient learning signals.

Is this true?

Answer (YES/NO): NO